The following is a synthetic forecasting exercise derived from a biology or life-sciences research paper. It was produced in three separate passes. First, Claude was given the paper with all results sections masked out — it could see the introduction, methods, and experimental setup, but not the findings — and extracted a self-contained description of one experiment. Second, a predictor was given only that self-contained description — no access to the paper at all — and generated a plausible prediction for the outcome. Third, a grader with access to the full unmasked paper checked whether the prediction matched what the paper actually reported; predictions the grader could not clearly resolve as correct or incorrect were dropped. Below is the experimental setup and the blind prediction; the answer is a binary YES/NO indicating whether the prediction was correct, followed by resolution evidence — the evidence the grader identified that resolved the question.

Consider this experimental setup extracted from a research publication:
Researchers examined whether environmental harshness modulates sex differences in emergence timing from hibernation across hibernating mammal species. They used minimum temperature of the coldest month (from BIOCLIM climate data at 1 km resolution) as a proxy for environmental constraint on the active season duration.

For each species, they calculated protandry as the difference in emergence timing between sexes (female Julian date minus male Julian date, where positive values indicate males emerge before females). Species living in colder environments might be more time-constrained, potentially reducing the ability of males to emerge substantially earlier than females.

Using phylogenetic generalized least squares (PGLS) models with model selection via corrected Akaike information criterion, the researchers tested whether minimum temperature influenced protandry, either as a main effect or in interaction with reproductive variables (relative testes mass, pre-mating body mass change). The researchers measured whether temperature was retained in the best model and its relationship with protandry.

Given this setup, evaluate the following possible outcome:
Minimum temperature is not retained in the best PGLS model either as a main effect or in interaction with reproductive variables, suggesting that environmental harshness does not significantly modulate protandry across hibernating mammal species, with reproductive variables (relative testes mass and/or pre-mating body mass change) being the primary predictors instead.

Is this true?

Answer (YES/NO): NO